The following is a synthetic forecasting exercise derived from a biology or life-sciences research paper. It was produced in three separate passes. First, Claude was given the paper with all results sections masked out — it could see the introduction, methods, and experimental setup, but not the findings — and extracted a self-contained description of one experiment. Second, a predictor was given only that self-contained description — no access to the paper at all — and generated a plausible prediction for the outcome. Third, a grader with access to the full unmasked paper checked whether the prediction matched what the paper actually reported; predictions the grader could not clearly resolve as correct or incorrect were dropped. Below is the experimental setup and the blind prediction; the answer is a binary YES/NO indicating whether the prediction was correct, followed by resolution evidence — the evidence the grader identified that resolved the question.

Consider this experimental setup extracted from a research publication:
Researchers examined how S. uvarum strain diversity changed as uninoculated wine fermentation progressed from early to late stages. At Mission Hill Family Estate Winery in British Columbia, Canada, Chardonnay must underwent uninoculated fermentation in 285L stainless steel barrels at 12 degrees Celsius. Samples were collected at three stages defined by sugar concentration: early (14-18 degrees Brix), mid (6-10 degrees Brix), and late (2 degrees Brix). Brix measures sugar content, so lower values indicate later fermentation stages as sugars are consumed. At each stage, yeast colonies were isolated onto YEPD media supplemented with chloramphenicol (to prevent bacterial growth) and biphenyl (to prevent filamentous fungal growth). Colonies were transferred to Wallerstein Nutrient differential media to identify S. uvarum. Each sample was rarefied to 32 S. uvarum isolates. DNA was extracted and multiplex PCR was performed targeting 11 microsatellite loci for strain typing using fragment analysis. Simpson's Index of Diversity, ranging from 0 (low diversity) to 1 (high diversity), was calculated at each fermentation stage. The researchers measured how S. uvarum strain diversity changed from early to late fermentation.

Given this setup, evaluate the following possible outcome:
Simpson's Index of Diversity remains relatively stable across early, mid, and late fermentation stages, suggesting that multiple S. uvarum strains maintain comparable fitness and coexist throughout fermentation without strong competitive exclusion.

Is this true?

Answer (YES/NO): YES